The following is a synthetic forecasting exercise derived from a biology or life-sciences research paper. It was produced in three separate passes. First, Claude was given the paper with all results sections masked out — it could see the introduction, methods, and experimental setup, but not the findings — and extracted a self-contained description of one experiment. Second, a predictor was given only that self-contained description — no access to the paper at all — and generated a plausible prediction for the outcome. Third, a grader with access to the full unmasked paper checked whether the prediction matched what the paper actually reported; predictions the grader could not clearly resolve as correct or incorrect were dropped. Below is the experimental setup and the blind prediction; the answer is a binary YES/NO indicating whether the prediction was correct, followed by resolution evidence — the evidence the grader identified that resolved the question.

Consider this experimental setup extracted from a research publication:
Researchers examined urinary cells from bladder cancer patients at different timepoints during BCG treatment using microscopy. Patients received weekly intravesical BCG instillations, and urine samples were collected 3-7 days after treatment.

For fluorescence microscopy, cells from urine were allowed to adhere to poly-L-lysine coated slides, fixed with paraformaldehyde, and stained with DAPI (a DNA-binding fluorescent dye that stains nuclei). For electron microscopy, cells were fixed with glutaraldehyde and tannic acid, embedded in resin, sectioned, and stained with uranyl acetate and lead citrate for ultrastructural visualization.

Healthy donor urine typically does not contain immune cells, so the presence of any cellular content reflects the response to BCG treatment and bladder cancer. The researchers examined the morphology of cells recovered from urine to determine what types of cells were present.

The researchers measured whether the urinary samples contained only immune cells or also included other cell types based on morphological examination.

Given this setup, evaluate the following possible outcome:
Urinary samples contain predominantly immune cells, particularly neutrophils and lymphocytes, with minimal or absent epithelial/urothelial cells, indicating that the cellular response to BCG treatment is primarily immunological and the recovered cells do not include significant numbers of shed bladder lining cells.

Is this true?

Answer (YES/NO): NO